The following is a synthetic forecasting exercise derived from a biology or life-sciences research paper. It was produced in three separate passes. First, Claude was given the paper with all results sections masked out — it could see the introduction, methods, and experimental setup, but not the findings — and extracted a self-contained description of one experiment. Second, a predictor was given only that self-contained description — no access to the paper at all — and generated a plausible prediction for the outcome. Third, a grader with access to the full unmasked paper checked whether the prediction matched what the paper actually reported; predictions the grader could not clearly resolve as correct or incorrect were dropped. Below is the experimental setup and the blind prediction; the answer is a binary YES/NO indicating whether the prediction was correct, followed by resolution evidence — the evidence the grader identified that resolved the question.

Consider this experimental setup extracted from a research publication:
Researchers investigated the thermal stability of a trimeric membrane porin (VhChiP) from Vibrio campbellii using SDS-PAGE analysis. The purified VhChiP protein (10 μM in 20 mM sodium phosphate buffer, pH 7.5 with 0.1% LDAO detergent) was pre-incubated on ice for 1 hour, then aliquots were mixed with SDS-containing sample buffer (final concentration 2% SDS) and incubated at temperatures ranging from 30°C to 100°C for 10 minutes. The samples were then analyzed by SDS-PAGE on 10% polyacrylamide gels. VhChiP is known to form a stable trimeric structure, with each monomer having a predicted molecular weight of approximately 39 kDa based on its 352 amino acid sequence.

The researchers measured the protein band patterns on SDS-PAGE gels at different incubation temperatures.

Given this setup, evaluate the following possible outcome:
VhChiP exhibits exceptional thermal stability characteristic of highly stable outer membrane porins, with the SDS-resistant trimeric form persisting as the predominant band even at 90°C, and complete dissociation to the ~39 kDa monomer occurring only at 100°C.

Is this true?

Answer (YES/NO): NO